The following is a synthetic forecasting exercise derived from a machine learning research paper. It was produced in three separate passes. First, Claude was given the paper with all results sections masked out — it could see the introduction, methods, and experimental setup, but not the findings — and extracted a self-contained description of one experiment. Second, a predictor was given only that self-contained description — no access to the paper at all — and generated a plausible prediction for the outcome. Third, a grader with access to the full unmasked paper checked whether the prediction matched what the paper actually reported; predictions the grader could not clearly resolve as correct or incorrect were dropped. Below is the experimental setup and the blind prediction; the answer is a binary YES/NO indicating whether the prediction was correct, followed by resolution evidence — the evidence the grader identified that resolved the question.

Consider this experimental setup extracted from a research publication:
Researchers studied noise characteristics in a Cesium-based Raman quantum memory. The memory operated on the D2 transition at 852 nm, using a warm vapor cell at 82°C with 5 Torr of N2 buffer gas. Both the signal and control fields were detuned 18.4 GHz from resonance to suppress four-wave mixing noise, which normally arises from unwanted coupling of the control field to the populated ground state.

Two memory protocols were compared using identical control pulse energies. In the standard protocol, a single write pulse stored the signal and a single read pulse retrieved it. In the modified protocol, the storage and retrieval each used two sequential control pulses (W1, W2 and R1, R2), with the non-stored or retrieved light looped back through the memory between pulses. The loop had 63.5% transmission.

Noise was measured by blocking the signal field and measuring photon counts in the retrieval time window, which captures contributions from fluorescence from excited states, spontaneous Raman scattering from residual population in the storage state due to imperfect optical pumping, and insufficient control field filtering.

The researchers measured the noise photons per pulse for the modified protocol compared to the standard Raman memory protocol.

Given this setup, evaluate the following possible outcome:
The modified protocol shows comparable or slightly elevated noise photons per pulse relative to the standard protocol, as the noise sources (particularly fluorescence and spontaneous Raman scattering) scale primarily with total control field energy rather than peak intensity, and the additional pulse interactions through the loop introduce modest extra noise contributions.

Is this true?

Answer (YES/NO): NO